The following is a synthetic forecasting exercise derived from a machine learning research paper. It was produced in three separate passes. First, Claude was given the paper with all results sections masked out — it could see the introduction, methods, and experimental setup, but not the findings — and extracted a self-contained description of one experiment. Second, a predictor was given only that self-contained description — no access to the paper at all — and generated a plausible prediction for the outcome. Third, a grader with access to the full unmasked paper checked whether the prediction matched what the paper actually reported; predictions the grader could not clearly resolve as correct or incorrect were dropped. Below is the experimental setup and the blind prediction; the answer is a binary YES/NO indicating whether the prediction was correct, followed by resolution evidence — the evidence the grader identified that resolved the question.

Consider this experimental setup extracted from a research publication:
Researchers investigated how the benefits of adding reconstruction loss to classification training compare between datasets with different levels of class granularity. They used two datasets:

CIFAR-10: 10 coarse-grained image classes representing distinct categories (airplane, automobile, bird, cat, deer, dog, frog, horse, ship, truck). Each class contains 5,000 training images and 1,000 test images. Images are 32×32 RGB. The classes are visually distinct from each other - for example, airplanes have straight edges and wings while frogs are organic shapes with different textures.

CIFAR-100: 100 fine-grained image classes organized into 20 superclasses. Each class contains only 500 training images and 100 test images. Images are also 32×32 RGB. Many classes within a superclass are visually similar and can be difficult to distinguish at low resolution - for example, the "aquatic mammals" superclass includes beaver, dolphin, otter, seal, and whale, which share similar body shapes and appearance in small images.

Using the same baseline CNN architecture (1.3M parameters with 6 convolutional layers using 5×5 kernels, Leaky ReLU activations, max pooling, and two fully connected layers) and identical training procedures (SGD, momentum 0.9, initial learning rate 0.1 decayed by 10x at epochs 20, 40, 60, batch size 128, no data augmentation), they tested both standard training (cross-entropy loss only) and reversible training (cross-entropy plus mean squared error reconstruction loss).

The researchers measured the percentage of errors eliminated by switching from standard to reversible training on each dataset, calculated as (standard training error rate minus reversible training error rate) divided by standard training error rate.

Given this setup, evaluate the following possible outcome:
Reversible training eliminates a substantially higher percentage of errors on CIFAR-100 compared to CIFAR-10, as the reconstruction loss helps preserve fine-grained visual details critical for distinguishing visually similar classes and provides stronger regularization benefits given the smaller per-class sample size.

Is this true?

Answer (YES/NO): NO